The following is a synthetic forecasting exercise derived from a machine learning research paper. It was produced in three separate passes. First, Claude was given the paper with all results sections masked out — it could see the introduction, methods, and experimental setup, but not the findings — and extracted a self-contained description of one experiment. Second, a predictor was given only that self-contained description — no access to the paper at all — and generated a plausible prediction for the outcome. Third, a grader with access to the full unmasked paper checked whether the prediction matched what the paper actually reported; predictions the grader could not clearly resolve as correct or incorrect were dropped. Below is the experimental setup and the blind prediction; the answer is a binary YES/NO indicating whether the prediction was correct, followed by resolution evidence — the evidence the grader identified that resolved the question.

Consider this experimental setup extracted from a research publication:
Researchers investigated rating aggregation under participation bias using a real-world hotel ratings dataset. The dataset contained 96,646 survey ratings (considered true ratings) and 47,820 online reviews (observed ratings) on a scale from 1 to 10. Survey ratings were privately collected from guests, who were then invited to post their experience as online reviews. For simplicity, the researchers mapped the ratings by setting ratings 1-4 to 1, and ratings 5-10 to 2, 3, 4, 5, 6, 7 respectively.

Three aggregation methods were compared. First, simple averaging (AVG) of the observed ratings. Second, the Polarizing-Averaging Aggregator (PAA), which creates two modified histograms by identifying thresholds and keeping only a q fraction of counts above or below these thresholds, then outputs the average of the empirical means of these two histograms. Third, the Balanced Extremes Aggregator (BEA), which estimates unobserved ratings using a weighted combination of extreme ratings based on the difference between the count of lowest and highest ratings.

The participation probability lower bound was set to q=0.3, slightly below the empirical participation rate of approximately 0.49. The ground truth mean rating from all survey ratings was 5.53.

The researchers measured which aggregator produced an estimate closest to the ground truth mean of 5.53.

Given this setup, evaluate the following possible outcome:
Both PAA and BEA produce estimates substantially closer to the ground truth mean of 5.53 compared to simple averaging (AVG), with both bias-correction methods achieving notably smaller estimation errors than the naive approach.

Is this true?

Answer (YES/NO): NO